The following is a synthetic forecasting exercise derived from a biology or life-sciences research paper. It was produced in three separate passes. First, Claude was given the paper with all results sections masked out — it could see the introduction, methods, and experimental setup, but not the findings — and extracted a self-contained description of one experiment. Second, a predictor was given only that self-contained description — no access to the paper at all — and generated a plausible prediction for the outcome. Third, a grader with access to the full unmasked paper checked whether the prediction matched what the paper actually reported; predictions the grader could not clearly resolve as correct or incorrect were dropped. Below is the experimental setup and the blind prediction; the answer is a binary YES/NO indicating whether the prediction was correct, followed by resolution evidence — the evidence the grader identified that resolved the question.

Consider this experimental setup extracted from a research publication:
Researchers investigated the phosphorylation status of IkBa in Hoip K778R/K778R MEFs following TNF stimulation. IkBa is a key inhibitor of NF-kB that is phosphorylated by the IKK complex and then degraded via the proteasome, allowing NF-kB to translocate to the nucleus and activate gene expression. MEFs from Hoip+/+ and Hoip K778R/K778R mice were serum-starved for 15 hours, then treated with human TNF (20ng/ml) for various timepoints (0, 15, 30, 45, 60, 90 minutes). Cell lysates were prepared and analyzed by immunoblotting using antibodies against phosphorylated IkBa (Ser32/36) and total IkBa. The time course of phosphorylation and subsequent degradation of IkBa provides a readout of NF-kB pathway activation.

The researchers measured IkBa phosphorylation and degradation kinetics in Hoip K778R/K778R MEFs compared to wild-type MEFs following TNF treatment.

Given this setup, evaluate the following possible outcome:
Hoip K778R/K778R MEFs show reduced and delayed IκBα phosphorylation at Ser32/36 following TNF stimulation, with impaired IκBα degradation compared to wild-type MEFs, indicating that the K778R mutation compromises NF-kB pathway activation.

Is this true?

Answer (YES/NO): NO